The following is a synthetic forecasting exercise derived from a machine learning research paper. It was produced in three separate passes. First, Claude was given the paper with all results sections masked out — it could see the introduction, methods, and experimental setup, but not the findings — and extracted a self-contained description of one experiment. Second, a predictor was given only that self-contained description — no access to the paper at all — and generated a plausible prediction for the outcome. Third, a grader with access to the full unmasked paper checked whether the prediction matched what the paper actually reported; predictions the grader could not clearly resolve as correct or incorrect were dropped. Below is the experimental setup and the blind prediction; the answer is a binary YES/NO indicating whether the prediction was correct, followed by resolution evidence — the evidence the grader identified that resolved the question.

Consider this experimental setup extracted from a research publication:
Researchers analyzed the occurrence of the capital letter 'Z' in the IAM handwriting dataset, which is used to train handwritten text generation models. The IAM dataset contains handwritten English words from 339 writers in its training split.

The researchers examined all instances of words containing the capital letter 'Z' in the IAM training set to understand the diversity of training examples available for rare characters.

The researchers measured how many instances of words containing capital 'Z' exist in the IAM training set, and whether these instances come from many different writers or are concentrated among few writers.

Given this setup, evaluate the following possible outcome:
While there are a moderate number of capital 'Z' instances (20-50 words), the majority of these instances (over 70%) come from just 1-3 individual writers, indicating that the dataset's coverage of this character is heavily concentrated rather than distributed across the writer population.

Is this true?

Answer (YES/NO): NO